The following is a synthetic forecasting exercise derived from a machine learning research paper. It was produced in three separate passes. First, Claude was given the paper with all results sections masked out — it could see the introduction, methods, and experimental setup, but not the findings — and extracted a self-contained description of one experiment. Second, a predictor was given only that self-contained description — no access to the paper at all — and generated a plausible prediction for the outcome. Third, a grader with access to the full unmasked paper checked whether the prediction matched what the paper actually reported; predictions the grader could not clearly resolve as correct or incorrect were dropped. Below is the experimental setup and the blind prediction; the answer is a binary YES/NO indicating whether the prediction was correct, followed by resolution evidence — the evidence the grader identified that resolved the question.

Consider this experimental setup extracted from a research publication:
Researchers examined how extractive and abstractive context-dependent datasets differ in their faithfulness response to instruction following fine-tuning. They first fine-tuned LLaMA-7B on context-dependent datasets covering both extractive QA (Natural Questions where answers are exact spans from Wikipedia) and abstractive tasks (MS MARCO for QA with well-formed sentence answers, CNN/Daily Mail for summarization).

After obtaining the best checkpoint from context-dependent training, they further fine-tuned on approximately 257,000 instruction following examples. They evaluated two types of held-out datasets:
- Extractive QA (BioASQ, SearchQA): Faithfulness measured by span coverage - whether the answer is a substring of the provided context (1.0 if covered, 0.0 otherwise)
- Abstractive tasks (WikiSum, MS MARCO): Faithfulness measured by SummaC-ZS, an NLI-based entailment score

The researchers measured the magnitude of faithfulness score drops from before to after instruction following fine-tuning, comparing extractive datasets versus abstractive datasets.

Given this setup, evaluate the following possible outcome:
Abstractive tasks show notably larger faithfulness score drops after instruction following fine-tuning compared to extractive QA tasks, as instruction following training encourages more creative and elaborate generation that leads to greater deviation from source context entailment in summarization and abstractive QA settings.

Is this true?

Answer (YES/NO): YES